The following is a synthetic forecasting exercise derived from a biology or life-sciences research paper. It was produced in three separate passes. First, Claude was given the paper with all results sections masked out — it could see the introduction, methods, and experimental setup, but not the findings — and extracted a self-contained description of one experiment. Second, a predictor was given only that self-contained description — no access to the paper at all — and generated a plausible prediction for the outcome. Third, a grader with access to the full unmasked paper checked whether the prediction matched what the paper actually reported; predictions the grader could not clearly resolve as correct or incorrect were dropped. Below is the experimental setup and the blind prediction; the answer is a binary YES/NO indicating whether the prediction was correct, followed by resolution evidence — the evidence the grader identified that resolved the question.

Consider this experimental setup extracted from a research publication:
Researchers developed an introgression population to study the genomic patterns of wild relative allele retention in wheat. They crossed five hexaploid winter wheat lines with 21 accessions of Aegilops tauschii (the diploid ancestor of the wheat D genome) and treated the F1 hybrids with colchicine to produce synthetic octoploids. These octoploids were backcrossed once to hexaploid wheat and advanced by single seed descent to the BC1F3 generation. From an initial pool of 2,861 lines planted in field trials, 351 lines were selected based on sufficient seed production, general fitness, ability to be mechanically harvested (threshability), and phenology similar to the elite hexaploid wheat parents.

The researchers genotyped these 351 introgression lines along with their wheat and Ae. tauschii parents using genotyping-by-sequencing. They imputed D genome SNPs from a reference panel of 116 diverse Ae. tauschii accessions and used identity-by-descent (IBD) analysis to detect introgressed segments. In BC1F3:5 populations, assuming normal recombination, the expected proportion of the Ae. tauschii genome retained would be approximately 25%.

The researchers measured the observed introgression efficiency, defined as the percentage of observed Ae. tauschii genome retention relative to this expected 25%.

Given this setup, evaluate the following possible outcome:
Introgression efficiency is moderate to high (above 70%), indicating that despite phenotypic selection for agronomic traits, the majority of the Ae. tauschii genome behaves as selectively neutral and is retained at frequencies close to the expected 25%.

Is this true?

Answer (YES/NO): NO